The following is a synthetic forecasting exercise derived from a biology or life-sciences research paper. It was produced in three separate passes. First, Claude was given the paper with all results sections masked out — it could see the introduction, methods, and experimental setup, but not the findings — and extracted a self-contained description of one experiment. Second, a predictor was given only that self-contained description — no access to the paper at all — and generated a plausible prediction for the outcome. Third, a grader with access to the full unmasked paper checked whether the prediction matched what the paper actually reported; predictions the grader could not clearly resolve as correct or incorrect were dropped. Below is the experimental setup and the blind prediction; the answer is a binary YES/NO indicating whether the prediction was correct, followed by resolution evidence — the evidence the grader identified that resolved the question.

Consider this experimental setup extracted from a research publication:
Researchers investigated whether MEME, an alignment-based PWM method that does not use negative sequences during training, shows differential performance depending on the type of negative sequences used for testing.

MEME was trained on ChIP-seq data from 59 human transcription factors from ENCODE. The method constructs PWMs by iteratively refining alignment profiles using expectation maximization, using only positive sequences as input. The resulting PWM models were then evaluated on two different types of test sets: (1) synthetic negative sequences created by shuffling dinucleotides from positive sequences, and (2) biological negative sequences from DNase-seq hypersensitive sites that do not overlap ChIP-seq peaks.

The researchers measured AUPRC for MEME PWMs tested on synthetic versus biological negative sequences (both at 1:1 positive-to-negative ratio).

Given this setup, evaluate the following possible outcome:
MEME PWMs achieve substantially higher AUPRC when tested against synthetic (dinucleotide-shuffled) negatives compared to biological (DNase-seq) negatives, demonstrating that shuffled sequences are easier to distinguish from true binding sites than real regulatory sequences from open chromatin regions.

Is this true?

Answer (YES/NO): NO